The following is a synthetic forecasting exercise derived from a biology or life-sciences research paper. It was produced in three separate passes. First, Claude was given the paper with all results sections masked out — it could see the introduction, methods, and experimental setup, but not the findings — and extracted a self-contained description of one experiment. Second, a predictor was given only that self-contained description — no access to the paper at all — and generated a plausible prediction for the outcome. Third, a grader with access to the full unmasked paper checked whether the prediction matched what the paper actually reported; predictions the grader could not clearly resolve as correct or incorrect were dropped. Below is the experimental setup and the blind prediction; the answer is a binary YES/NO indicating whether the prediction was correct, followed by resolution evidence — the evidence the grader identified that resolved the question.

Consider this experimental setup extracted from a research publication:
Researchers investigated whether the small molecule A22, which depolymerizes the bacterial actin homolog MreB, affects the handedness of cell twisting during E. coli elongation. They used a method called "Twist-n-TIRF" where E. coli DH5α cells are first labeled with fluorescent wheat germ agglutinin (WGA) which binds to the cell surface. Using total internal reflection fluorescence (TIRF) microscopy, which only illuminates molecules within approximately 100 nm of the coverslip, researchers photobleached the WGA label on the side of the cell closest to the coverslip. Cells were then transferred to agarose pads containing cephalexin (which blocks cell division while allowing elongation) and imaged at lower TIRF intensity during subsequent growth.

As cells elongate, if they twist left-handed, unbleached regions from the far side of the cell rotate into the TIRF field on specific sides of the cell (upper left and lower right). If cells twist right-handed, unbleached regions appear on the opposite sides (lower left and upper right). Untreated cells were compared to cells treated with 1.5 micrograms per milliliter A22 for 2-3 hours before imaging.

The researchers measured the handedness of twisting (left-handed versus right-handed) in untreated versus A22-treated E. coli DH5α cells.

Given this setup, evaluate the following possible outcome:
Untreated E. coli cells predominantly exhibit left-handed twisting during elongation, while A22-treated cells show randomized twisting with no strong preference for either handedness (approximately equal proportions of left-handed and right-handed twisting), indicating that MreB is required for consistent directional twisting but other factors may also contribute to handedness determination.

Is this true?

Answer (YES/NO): NO